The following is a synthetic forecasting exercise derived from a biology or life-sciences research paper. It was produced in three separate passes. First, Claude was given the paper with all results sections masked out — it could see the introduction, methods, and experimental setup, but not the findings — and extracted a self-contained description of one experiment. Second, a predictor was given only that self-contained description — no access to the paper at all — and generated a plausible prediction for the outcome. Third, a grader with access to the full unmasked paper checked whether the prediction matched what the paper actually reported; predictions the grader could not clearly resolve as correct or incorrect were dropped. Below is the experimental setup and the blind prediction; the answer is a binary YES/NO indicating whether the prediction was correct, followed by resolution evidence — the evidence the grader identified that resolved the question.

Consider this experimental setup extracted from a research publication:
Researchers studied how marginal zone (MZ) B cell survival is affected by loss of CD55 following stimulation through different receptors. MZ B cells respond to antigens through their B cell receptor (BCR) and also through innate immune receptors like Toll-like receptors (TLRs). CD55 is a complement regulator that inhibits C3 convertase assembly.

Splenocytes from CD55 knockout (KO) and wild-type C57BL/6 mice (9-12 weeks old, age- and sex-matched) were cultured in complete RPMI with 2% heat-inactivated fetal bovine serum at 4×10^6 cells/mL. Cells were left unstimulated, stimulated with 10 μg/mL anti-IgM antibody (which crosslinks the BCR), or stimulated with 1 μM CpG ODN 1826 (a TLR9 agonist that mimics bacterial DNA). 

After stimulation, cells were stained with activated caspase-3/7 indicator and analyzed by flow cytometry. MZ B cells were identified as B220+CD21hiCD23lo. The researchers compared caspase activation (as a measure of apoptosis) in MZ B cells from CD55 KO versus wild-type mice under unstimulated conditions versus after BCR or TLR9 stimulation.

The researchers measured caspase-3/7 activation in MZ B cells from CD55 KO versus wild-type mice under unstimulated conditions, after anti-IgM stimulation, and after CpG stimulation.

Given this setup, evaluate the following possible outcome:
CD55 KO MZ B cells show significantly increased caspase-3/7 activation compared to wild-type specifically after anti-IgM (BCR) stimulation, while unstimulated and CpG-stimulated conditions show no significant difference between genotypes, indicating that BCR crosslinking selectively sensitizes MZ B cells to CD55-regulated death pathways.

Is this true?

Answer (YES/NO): NO